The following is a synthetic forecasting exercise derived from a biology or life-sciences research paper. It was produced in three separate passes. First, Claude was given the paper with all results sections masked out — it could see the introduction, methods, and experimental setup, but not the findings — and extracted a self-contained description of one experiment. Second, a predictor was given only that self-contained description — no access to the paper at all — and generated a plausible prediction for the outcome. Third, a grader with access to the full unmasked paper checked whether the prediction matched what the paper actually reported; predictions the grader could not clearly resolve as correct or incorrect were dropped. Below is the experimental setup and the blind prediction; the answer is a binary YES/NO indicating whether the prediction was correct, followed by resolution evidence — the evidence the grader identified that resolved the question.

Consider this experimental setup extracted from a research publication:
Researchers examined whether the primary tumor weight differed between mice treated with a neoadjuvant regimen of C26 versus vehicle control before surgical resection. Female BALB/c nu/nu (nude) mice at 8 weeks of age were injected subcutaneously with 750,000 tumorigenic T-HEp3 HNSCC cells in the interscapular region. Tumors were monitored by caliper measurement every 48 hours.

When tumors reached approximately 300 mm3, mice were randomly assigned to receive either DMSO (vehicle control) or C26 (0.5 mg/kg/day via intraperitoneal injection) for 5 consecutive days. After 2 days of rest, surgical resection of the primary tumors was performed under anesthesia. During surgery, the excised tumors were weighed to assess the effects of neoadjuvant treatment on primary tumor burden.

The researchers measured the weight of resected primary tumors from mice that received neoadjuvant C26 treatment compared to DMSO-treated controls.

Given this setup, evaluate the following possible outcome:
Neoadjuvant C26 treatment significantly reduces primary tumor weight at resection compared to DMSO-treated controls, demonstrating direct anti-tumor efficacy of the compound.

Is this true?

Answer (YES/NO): YES